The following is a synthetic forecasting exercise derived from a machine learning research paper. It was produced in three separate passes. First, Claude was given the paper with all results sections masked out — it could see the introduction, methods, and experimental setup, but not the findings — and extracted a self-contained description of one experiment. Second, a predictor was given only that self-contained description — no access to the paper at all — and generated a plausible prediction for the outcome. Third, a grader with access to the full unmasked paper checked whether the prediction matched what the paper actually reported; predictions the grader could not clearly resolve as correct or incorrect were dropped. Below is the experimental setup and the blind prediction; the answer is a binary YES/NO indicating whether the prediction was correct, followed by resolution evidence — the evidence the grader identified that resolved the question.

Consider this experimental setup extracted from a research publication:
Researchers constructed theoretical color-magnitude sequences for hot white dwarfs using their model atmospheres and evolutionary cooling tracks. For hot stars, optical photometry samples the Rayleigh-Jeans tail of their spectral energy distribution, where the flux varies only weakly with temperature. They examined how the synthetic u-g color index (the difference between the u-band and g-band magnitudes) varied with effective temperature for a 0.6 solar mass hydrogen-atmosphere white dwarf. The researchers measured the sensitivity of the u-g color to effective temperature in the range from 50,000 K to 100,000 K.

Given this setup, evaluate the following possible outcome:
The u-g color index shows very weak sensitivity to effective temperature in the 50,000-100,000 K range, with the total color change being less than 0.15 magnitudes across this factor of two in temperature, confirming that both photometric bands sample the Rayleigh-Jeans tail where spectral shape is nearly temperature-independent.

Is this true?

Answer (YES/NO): YES